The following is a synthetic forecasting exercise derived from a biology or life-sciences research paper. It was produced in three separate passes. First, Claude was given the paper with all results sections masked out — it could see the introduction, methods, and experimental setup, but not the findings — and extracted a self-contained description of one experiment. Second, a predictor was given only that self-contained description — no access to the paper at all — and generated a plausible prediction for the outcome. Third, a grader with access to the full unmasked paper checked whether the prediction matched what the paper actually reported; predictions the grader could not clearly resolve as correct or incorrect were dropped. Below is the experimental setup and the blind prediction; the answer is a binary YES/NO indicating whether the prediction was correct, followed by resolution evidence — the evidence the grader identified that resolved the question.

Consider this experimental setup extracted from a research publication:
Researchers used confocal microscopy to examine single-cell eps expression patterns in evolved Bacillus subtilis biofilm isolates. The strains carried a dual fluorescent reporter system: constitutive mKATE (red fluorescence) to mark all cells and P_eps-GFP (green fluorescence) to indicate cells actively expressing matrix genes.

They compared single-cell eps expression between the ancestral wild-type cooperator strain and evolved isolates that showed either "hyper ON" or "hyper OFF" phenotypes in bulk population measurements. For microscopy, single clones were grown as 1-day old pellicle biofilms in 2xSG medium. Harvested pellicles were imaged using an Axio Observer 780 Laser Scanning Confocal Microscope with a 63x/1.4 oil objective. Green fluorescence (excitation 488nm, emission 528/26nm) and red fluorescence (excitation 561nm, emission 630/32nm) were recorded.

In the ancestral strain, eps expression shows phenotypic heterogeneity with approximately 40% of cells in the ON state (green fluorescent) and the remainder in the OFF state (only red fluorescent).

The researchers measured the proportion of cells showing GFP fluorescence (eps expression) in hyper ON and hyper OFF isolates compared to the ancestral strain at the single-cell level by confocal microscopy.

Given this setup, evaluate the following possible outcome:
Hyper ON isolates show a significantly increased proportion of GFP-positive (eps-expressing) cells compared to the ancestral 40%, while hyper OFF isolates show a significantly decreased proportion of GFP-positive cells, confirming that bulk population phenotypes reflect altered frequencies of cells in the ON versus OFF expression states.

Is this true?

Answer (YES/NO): YES